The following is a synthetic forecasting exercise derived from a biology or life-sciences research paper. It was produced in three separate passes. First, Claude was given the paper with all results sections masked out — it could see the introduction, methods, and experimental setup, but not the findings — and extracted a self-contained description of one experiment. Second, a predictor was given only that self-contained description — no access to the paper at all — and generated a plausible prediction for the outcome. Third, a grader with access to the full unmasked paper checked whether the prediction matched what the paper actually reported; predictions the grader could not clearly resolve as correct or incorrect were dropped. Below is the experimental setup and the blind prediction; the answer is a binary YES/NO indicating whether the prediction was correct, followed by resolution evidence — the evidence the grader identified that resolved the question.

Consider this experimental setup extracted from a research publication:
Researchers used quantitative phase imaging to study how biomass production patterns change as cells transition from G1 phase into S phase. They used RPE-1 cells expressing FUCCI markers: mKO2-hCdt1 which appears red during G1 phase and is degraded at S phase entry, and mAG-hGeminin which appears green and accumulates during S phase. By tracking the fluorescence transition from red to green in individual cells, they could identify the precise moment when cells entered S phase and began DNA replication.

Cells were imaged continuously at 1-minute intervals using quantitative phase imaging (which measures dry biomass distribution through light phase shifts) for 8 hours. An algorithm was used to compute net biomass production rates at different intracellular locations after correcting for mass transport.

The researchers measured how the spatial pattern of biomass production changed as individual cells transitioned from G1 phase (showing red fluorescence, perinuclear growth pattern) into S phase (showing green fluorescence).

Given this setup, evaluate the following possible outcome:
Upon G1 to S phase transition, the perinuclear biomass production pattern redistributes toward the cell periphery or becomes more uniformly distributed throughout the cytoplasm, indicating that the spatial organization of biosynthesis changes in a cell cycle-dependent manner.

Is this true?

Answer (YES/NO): NO